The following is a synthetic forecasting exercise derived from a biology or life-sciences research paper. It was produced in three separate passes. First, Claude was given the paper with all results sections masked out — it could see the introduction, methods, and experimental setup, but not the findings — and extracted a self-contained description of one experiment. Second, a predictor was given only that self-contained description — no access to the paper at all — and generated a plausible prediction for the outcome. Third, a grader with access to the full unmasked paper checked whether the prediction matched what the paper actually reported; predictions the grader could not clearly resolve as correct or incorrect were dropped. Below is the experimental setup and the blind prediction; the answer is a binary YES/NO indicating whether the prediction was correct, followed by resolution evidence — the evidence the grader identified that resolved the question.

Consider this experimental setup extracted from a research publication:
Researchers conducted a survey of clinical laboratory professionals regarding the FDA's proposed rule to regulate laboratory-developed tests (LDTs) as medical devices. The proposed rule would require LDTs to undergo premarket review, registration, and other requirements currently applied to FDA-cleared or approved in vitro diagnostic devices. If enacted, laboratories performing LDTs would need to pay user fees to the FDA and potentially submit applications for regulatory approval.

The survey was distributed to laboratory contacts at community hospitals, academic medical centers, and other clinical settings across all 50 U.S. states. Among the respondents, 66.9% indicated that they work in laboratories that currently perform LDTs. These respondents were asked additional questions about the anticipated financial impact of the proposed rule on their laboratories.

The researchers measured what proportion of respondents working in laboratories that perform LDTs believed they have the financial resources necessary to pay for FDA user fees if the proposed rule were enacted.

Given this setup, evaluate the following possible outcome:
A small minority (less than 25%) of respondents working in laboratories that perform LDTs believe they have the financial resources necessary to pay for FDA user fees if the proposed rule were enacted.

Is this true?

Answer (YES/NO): YES